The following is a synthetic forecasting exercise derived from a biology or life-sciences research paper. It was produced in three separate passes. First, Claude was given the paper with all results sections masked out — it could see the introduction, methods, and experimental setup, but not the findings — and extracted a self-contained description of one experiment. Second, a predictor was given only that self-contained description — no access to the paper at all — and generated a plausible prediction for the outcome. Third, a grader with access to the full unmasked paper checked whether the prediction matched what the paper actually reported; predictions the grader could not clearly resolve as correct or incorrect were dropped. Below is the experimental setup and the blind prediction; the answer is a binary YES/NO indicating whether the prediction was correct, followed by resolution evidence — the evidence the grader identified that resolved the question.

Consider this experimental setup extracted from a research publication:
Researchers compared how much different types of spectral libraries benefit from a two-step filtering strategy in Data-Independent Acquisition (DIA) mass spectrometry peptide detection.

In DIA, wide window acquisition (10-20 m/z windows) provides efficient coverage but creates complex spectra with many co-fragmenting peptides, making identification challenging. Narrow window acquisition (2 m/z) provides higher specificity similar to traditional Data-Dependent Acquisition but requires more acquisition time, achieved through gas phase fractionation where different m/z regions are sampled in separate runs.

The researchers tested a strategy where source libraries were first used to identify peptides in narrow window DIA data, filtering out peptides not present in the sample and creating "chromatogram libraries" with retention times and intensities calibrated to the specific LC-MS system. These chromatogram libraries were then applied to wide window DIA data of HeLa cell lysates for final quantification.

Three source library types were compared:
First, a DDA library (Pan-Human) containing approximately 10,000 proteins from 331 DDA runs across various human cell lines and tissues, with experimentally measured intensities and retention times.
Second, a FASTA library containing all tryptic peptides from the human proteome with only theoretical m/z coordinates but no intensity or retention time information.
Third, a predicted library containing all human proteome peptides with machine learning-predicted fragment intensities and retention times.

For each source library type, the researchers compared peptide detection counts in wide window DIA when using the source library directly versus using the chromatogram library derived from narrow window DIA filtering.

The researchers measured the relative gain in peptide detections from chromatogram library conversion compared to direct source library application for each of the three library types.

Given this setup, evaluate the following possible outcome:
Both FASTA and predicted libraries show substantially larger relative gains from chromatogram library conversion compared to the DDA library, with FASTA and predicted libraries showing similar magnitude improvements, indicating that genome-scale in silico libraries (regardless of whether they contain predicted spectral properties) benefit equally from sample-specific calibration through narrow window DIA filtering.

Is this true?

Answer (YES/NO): NO